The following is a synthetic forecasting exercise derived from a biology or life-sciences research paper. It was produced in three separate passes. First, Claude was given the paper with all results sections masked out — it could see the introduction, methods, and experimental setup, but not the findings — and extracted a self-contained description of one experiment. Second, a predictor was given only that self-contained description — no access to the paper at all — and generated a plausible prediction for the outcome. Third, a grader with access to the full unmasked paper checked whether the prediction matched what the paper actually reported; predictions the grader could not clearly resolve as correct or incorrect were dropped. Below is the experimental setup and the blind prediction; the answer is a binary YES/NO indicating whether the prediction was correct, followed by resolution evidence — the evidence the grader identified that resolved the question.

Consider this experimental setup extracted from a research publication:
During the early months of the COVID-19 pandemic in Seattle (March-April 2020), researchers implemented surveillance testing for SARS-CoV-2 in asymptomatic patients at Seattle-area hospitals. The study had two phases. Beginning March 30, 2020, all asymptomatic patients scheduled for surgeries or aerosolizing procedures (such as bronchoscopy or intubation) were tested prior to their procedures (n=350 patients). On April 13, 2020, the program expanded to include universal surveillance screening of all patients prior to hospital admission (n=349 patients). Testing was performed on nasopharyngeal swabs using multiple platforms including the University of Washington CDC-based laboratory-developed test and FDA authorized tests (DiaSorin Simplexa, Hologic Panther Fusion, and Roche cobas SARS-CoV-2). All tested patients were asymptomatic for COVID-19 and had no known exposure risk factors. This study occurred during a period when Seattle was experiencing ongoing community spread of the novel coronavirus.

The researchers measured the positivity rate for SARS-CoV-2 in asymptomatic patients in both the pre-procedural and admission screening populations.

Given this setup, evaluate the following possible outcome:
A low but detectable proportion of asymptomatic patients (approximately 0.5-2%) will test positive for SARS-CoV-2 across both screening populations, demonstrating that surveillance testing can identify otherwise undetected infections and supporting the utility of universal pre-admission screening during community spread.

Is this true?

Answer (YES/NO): YES